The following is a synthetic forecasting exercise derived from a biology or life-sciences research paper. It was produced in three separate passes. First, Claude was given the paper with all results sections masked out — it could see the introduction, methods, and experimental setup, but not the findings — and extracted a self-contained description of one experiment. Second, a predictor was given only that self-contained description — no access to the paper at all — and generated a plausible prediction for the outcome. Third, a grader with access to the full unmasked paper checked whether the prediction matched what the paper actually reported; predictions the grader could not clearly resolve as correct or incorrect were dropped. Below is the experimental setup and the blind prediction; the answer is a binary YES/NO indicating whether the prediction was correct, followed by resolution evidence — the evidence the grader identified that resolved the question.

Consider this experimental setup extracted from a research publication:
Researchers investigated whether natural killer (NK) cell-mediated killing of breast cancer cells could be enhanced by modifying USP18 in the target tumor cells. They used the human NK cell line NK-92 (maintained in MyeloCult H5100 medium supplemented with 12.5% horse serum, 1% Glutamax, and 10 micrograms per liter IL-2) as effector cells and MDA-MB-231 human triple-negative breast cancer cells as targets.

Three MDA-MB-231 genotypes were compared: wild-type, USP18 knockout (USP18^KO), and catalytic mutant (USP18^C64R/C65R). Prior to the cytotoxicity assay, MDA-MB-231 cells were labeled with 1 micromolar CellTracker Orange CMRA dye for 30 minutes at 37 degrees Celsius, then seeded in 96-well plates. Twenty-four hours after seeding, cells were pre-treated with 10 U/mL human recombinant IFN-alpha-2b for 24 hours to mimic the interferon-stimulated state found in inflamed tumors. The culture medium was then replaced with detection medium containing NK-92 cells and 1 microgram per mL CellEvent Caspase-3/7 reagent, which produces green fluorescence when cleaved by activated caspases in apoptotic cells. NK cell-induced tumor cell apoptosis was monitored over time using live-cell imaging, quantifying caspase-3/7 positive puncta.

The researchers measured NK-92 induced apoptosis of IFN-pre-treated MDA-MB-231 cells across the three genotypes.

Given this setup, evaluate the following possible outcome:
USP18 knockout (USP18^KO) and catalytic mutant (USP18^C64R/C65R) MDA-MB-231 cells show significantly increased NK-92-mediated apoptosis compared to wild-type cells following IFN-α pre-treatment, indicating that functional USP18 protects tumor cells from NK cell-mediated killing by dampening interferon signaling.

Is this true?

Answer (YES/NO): YES